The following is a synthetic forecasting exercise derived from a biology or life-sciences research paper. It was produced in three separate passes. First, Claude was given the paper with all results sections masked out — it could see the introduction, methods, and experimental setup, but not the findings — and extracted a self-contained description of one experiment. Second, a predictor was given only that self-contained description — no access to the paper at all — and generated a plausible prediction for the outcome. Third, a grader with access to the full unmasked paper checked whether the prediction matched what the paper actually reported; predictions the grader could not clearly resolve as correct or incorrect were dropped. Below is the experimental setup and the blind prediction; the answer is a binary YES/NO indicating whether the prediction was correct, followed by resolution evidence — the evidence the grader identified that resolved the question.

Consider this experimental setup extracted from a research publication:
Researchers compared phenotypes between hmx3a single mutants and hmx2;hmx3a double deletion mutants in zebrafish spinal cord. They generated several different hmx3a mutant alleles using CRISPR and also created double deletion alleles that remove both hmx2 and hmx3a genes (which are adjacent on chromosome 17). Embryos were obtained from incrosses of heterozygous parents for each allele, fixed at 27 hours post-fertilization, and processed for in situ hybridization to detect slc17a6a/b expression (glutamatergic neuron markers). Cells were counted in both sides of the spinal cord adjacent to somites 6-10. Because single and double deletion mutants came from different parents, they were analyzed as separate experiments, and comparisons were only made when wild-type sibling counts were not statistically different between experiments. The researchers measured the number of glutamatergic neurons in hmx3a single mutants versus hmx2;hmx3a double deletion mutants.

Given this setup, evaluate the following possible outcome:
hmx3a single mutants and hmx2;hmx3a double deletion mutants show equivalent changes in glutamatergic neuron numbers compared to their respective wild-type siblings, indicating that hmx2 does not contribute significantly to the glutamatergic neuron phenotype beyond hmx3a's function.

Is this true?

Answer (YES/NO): YES